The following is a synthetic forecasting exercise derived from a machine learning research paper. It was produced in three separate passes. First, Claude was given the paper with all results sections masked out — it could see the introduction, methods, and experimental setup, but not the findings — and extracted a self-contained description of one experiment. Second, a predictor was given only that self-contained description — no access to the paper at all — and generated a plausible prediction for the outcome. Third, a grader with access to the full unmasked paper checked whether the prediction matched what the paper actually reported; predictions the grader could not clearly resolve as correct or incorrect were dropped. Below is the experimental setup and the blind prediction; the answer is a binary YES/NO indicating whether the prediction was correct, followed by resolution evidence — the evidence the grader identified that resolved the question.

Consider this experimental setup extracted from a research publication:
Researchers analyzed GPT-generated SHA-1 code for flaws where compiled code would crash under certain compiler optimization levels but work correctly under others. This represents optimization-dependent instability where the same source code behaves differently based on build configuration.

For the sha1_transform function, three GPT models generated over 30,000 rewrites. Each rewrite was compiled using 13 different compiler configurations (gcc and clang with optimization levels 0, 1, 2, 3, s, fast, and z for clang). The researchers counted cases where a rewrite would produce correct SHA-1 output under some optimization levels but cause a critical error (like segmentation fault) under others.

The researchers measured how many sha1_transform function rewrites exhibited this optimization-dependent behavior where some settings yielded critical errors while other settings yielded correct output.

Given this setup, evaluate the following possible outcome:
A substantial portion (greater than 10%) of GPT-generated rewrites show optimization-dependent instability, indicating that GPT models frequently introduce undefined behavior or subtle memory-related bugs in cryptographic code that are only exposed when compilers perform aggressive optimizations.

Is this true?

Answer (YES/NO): NO